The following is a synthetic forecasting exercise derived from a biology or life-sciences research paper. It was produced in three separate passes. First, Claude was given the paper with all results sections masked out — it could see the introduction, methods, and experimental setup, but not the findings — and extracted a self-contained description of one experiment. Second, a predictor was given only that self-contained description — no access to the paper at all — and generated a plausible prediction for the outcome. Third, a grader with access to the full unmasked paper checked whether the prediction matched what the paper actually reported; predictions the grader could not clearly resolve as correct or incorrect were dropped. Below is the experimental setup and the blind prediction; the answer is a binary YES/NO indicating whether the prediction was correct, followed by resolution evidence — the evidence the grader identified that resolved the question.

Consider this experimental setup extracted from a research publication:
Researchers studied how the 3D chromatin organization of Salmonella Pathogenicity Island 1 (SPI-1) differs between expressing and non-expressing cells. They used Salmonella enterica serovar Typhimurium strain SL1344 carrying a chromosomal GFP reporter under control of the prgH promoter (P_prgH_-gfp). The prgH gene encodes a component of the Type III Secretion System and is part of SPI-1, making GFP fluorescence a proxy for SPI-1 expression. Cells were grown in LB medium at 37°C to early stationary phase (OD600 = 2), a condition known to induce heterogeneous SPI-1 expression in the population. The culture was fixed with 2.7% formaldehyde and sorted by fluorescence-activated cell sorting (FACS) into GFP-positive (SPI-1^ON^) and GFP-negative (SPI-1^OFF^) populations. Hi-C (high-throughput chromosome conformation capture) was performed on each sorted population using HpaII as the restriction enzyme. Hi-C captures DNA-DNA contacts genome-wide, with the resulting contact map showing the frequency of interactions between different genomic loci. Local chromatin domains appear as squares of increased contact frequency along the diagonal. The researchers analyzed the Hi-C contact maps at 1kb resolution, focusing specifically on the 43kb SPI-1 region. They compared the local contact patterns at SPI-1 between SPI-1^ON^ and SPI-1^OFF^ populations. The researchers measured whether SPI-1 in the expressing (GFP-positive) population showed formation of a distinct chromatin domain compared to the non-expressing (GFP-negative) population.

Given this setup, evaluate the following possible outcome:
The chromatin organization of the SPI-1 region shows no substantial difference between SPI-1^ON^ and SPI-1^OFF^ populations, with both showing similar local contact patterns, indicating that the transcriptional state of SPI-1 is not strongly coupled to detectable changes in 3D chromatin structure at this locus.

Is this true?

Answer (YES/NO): NO